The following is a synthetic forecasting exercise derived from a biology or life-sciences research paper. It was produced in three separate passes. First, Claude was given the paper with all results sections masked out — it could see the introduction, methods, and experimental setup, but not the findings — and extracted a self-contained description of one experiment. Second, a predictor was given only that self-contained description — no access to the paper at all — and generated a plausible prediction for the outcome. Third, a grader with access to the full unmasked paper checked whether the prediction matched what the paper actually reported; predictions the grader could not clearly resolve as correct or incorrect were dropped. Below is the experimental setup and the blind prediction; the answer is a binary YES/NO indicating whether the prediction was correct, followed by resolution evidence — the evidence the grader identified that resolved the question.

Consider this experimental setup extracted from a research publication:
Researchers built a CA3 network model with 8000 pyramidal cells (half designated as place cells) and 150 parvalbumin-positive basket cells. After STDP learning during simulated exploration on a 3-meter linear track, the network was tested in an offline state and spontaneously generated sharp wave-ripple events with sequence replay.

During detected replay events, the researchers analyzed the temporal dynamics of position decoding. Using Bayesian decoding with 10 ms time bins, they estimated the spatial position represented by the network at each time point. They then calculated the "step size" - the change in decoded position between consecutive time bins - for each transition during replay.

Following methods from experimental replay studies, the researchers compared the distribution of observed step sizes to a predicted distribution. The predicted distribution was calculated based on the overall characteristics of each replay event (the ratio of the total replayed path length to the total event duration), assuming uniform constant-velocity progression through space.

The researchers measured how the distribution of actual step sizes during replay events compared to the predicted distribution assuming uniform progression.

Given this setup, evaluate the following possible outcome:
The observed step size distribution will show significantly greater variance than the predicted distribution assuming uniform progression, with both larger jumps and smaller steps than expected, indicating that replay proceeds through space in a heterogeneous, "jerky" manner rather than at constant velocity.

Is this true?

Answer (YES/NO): YES